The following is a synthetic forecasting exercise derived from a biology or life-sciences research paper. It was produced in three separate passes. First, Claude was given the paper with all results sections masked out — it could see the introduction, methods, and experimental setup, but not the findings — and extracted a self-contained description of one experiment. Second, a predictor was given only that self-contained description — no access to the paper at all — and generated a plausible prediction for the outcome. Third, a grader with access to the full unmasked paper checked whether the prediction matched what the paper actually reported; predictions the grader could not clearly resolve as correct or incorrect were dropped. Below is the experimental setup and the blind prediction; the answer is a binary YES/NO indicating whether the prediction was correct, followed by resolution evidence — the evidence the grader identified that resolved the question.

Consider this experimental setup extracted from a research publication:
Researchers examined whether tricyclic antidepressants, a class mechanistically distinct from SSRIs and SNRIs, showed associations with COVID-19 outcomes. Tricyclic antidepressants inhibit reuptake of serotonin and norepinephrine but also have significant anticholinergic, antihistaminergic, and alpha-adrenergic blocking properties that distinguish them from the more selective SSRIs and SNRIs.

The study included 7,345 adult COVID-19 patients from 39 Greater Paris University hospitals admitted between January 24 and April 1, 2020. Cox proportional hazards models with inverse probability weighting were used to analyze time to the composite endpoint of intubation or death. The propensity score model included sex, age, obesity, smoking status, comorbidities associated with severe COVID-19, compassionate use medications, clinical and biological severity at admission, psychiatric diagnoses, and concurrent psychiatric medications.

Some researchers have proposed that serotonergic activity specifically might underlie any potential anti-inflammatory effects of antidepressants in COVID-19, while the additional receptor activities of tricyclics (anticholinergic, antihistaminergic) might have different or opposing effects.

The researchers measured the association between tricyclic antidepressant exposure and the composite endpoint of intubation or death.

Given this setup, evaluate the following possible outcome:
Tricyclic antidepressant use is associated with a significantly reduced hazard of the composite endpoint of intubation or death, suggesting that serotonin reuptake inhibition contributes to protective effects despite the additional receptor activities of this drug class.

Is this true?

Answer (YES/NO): NO